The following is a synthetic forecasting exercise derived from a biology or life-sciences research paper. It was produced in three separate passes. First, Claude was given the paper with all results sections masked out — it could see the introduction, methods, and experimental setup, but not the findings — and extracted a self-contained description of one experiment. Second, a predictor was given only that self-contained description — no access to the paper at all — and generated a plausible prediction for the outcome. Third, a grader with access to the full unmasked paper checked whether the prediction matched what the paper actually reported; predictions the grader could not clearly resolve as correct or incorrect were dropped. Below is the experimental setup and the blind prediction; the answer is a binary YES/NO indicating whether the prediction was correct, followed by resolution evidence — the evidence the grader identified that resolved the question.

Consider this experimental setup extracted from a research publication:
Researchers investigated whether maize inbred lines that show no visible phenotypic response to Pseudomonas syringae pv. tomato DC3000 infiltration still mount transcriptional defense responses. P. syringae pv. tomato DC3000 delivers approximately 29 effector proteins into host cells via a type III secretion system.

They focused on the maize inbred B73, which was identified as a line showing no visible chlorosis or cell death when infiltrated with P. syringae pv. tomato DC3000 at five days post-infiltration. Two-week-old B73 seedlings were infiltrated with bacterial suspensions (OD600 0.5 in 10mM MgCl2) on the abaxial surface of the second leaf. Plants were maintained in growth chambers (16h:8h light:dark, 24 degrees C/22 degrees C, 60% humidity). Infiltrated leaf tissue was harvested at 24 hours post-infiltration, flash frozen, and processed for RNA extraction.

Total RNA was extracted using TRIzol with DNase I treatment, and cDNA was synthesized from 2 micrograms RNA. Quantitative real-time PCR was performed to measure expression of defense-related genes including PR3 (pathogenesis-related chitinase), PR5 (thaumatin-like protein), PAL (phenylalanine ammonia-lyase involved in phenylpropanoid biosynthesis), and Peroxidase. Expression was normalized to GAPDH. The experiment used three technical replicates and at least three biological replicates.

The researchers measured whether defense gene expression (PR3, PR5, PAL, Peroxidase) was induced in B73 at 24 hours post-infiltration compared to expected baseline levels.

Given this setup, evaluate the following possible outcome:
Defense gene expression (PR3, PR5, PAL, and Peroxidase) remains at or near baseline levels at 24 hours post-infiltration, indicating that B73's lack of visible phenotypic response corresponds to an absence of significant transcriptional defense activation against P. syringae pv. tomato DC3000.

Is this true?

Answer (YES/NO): YES